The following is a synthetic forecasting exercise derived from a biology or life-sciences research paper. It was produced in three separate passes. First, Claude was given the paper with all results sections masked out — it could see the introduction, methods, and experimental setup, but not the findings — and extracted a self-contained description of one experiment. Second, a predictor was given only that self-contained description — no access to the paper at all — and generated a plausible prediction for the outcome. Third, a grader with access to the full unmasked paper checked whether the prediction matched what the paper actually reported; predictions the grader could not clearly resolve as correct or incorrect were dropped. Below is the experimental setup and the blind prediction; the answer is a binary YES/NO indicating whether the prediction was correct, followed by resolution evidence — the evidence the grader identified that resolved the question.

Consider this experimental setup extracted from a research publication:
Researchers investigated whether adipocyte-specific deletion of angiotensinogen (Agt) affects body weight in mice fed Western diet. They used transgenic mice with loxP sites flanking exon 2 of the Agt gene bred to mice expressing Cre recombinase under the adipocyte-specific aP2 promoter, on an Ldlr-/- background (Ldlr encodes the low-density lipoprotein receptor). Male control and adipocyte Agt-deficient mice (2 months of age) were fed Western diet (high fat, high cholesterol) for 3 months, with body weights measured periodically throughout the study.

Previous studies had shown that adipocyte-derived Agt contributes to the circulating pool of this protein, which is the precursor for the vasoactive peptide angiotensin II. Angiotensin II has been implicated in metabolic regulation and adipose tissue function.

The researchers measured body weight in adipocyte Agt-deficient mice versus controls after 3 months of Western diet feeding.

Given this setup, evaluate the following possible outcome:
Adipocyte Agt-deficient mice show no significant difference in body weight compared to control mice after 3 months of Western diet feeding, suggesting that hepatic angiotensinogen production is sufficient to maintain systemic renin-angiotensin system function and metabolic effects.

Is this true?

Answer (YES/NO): YES